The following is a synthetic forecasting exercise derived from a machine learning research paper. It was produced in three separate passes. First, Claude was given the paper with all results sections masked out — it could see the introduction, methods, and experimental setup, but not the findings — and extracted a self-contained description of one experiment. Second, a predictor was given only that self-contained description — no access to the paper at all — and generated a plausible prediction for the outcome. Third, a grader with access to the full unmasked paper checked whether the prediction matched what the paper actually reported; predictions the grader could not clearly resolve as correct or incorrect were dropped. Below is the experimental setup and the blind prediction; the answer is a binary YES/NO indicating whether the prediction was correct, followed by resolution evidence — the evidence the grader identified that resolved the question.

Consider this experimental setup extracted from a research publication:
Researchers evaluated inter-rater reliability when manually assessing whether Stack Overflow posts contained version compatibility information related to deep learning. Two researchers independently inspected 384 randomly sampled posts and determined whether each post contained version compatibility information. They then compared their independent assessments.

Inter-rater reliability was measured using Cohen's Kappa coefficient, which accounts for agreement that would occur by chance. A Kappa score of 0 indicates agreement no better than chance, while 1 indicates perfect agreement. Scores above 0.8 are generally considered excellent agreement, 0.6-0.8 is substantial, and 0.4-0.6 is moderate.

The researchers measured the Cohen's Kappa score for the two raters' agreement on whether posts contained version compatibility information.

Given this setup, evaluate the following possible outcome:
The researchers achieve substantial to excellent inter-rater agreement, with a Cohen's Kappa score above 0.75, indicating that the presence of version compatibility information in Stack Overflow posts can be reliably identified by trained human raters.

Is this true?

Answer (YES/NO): YES